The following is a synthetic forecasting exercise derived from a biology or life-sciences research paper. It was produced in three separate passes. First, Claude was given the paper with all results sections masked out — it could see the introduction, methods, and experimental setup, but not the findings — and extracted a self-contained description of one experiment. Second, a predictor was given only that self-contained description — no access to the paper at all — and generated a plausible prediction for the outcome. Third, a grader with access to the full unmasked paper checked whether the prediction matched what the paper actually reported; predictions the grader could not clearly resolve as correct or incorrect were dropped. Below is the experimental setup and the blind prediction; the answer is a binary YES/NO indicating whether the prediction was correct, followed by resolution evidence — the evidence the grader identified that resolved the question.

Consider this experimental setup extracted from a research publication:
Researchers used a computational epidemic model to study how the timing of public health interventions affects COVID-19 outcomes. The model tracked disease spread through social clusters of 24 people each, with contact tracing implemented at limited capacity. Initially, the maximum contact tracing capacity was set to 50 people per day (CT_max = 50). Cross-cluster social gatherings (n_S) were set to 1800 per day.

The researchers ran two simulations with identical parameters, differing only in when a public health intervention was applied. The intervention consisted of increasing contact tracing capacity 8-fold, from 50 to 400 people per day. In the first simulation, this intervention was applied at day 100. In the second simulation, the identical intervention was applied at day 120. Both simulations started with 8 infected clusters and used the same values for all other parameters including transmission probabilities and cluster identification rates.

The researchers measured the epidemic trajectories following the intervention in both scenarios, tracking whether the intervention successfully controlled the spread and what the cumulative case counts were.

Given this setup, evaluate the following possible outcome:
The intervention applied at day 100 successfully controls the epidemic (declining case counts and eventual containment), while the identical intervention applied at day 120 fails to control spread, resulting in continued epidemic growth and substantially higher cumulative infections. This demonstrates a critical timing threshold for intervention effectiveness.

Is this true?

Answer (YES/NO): YES